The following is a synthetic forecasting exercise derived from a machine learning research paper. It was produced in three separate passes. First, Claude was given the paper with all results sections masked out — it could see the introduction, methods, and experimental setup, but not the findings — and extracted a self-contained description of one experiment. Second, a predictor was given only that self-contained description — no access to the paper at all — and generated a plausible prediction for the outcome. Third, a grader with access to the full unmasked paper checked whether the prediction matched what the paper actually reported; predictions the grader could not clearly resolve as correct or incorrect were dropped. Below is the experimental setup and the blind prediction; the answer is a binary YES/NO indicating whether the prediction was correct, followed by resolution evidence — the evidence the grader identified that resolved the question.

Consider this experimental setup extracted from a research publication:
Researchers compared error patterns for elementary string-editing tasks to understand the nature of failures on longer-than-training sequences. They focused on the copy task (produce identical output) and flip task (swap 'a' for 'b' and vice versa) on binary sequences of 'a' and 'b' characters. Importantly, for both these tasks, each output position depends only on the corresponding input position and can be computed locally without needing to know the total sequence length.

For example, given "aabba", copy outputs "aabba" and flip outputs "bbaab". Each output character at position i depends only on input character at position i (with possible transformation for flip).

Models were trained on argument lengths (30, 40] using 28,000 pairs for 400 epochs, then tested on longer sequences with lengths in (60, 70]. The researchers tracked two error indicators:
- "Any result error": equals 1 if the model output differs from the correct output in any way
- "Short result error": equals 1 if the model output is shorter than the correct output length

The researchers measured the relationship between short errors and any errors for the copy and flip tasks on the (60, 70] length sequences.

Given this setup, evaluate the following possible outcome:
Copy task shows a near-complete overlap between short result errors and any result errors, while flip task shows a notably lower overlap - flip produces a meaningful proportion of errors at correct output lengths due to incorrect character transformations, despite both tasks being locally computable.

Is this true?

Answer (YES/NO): NO